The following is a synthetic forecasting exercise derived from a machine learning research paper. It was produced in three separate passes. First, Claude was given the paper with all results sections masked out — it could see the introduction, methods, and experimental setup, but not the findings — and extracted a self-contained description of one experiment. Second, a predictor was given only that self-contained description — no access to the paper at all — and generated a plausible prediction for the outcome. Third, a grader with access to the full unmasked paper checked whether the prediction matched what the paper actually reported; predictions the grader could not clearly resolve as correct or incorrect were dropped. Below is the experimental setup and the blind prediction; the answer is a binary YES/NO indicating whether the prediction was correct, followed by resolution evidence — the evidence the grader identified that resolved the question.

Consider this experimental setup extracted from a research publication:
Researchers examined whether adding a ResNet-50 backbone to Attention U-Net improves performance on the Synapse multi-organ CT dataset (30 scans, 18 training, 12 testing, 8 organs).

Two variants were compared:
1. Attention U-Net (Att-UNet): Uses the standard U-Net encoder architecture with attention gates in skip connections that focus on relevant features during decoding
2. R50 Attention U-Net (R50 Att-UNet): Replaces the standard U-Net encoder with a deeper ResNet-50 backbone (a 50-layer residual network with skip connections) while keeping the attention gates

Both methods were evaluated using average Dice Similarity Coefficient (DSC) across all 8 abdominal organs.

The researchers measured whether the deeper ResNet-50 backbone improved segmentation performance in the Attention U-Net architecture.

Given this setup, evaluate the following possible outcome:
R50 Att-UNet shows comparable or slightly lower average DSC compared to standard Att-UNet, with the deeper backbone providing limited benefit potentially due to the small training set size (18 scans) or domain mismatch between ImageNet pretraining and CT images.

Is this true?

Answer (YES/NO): YES